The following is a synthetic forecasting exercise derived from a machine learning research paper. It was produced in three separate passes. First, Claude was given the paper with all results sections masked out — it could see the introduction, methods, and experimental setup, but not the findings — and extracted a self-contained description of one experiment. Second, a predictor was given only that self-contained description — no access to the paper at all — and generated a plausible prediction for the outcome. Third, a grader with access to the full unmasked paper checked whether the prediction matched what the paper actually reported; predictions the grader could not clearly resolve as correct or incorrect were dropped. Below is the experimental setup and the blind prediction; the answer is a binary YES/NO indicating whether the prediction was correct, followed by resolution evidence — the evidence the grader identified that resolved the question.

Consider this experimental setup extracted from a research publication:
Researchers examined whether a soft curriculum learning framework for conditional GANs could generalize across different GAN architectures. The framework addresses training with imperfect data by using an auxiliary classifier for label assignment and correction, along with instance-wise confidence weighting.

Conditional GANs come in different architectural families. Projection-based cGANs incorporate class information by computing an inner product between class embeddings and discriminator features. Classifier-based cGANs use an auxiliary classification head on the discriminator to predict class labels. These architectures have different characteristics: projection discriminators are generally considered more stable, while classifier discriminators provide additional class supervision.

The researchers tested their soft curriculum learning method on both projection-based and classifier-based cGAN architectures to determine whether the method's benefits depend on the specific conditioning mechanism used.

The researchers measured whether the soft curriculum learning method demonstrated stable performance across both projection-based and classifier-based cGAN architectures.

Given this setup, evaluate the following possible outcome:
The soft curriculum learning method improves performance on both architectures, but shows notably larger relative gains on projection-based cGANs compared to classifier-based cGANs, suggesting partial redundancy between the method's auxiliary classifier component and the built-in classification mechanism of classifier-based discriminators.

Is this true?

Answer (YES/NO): NO